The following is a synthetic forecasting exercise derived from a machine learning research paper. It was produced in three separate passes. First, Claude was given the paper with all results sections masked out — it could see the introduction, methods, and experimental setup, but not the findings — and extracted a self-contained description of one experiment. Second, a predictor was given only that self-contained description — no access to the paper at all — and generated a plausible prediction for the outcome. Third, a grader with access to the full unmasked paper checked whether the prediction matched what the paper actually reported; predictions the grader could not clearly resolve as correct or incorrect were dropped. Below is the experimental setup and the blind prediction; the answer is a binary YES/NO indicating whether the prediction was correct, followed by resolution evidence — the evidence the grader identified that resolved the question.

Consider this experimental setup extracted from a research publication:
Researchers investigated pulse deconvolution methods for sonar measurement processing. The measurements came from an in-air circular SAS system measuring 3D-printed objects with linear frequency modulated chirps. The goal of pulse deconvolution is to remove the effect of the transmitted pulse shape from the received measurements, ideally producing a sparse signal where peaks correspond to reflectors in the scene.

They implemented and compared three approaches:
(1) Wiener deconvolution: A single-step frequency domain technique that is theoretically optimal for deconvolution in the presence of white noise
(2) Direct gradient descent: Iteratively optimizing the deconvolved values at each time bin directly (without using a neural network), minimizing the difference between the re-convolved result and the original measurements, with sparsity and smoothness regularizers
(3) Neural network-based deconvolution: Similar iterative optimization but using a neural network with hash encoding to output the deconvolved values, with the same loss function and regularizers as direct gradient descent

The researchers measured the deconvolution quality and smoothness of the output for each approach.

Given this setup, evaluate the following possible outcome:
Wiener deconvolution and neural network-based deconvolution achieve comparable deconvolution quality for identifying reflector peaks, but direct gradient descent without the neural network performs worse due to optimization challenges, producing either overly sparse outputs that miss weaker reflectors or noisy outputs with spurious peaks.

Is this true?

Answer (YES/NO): NO